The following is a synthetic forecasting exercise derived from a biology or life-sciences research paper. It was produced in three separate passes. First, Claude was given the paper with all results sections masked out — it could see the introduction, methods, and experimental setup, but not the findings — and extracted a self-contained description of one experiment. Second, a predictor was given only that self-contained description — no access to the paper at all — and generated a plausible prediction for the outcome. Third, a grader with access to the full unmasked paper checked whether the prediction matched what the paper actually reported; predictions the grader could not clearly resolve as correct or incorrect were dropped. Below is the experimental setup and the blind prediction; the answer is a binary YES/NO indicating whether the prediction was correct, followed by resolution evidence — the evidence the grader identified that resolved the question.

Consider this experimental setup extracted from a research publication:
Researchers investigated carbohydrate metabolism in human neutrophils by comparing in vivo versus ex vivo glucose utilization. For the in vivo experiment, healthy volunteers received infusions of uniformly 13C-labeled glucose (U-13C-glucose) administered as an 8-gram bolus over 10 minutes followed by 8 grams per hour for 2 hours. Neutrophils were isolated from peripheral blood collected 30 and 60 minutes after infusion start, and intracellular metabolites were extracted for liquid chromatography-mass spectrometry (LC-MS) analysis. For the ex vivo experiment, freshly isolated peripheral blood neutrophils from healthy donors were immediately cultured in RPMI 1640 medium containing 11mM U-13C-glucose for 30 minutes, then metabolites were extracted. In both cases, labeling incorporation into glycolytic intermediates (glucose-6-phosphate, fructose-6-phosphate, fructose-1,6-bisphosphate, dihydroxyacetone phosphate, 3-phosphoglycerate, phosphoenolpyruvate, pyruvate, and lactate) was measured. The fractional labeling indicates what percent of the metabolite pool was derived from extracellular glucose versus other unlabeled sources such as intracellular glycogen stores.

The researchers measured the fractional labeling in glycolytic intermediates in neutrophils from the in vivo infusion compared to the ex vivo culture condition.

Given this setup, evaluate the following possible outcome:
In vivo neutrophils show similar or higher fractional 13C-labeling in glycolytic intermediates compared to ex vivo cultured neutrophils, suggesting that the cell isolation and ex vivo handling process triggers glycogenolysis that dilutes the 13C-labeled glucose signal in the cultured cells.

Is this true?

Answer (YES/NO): NO